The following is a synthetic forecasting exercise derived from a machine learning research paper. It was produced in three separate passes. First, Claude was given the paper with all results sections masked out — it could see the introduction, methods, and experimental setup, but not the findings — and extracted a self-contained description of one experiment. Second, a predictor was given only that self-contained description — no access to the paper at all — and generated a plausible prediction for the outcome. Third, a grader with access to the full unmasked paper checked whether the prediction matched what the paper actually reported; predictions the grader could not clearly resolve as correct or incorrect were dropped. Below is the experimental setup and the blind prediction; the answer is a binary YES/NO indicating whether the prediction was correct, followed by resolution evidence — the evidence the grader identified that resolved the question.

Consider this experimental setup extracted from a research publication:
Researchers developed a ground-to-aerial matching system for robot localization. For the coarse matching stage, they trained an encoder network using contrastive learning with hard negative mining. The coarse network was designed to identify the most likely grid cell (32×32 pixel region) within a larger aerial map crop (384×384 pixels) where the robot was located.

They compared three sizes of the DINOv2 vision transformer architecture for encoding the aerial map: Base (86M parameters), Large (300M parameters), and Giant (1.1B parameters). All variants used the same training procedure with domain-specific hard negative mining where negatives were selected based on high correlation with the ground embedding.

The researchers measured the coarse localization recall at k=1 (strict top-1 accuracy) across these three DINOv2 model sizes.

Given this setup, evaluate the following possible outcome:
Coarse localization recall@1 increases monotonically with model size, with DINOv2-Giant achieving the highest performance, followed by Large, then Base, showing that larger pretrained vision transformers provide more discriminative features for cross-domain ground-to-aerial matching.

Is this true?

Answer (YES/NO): NO